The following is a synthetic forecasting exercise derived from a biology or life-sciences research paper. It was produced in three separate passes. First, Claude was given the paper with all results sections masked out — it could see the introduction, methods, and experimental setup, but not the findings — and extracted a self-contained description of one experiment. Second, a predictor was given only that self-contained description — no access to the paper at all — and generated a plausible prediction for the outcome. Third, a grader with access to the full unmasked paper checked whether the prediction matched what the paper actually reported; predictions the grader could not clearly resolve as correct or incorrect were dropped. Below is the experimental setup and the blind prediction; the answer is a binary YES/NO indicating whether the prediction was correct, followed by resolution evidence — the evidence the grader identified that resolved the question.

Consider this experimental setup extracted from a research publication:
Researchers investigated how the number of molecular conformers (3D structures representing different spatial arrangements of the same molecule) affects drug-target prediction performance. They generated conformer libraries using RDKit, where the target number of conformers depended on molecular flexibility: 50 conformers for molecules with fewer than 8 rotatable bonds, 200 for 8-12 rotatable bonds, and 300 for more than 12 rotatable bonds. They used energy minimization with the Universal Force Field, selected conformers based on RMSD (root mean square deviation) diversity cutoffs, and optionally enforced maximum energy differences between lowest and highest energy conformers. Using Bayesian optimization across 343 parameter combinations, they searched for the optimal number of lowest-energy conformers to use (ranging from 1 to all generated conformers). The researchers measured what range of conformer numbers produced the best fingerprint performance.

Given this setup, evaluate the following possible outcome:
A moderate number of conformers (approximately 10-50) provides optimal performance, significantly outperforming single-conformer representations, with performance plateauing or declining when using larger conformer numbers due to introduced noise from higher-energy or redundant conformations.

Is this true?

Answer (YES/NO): NO